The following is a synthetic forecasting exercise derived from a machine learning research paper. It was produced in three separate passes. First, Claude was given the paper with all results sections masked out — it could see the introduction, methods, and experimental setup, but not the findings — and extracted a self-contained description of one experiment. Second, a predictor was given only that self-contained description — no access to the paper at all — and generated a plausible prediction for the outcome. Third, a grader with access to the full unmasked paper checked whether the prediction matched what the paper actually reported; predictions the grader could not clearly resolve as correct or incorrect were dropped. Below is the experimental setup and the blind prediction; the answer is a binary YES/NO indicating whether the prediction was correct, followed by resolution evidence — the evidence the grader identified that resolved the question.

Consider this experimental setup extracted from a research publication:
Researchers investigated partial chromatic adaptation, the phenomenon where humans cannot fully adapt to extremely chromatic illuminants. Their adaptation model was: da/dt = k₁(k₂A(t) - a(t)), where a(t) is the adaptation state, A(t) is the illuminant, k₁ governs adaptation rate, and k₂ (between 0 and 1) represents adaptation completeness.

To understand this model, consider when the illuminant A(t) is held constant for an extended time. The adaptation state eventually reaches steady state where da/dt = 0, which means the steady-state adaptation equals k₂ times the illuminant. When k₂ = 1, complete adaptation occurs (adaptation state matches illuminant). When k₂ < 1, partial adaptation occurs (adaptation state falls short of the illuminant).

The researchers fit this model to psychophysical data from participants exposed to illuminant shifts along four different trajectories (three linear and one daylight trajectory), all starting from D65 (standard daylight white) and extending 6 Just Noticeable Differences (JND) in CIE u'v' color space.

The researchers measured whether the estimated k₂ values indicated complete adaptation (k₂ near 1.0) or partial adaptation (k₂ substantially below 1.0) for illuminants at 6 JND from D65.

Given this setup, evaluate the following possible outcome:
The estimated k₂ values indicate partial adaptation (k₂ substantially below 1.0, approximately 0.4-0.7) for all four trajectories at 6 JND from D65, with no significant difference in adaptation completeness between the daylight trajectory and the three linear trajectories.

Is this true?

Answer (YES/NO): NO